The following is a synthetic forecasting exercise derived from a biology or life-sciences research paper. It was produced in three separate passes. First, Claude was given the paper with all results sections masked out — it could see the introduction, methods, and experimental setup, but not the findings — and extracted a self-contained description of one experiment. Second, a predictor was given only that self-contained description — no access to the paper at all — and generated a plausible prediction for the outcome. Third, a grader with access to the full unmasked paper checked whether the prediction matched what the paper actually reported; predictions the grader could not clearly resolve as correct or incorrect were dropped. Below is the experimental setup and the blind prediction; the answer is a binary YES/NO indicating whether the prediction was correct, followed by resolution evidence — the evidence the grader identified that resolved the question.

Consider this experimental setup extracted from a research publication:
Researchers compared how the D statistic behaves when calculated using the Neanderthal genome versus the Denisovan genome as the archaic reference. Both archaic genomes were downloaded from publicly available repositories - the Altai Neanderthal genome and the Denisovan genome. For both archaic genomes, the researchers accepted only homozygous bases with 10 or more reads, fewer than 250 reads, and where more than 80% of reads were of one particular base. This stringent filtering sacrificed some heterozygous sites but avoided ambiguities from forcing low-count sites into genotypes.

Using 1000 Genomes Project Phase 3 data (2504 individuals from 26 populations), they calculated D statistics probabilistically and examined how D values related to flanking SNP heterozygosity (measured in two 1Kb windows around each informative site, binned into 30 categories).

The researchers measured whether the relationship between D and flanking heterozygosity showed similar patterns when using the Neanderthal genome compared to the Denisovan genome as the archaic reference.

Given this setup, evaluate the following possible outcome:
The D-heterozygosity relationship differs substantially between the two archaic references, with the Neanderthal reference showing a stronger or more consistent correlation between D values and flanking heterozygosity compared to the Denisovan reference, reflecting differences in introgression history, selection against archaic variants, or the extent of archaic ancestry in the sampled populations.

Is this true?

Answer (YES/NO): NO